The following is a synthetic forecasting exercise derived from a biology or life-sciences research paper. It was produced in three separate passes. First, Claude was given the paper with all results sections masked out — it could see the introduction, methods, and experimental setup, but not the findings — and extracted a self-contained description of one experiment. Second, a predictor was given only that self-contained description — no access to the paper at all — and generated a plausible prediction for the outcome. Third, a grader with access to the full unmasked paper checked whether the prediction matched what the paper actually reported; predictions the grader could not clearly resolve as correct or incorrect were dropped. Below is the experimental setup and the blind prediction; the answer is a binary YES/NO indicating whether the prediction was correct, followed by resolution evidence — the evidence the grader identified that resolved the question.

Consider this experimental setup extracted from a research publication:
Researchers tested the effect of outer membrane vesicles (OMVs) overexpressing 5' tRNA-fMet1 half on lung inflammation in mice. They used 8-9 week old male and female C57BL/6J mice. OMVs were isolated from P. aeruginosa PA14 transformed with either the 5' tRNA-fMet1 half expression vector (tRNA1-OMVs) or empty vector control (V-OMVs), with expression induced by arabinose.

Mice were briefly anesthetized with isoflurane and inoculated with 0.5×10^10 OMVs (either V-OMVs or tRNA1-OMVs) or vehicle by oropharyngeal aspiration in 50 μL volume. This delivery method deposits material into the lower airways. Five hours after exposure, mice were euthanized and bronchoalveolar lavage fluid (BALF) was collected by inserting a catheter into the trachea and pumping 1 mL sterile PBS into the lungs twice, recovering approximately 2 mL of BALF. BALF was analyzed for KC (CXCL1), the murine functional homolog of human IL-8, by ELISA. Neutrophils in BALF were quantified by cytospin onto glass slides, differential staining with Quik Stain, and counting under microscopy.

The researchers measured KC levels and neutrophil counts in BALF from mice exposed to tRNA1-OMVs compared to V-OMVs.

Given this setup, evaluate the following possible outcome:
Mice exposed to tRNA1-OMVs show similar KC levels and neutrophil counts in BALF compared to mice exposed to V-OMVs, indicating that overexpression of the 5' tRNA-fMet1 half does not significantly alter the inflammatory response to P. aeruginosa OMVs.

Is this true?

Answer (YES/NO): NO